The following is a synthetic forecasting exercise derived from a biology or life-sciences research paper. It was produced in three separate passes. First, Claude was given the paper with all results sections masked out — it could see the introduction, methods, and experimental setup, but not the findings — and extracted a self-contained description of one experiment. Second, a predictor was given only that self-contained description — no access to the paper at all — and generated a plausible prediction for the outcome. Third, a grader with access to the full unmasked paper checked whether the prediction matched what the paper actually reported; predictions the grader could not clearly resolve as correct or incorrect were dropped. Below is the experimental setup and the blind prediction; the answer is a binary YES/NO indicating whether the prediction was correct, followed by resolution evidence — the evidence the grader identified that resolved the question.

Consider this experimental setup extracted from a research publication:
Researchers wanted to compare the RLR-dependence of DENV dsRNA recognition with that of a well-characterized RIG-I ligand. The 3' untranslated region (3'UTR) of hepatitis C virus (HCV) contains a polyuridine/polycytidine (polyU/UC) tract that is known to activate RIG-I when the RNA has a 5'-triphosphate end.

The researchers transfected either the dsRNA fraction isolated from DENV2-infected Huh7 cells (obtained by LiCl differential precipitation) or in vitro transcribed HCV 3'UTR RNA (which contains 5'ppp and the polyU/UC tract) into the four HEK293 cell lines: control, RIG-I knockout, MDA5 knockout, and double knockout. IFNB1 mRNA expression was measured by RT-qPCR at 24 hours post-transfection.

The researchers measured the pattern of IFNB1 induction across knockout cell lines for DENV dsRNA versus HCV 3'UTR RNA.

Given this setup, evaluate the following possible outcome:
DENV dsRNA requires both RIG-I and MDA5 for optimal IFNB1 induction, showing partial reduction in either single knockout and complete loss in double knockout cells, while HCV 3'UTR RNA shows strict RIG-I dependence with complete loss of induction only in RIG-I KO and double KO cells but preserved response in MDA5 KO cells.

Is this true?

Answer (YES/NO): NO